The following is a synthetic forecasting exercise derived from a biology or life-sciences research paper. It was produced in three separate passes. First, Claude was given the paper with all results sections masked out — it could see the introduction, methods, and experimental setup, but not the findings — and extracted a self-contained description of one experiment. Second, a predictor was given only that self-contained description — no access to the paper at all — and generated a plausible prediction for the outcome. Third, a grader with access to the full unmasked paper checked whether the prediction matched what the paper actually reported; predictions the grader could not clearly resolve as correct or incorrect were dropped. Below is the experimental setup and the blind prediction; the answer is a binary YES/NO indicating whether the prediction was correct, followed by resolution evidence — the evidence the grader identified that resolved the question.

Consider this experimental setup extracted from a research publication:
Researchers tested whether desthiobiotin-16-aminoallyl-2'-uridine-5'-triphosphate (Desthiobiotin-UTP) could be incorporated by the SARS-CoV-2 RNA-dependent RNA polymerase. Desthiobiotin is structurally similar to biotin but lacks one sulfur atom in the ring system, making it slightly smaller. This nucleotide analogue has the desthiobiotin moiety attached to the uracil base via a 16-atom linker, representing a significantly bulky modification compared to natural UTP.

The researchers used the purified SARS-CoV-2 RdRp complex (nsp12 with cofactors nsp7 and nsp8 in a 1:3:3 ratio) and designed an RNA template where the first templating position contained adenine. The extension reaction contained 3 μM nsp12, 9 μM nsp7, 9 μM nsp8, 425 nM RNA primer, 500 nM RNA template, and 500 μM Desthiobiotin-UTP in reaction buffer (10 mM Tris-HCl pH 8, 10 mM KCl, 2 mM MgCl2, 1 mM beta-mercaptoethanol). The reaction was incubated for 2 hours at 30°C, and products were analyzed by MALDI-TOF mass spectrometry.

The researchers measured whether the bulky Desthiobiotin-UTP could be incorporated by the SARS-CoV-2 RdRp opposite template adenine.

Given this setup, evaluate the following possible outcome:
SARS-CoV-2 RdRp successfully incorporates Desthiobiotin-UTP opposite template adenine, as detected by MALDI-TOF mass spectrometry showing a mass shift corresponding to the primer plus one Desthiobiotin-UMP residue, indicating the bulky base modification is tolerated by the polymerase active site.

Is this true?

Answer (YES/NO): YES